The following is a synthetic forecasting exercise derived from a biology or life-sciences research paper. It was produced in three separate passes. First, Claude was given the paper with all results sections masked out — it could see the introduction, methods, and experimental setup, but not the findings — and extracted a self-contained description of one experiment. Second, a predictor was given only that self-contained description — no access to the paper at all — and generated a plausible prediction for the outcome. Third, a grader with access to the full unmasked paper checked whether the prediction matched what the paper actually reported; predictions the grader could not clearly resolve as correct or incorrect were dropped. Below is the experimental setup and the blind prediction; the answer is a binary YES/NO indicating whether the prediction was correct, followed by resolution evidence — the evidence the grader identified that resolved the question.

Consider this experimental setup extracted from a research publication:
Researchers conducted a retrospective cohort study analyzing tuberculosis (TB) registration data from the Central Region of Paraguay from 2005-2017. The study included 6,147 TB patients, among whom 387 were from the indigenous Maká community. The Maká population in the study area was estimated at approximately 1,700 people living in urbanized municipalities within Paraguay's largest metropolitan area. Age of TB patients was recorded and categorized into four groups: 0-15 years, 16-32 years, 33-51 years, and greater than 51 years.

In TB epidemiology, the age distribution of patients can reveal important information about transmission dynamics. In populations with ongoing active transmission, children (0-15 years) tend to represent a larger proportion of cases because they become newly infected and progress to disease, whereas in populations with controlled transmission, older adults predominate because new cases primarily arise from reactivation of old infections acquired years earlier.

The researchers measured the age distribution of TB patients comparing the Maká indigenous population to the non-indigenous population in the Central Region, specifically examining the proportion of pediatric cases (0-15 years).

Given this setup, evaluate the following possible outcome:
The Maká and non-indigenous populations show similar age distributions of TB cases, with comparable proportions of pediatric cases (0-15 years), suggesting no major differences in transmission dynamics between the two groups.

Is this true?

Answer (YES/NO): NO